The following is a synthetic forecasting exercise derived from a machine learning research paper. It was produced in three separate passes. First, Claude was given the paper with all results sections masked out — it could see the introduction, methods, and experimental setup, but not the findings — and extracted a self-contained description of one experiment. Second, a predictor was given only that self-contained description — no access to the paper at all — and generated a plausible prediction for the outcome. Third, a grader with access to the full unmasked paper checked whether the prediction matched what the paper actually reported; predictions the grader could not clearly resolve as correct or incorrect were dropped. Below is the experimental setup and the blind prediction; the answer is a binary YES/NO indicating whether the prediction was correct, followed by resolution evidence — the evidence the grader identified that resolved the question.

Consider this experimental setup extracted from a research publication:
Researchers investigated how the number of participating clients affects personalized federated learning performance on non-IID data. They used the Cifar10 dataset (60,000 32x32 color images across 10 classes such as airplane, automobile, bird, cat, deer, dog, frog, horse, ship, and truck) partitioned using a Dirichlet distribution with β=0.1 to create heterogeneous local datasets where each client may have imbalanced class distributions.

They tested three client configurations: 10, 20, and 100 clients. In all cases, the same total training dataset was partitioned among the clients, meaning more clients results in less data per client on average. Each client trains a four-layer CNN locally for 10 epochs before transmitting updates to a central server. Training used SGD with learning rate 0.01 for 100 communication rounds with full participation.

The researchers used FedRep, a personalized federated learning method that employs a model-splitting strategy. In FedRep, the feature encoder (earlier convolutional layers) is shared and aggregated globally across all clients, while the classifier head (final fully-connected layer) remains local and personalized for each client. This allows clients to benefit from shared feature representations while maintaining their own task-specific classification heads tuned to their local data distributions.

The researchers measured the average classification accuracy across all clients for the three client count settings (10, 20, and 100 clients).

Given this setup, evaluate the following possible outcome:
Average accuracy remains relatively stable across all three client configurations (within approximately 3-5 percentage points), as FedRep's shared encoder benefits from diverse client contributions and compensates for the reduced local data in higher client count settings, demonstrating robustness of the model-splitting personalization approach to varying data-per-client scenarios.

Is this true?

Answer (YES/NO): YES